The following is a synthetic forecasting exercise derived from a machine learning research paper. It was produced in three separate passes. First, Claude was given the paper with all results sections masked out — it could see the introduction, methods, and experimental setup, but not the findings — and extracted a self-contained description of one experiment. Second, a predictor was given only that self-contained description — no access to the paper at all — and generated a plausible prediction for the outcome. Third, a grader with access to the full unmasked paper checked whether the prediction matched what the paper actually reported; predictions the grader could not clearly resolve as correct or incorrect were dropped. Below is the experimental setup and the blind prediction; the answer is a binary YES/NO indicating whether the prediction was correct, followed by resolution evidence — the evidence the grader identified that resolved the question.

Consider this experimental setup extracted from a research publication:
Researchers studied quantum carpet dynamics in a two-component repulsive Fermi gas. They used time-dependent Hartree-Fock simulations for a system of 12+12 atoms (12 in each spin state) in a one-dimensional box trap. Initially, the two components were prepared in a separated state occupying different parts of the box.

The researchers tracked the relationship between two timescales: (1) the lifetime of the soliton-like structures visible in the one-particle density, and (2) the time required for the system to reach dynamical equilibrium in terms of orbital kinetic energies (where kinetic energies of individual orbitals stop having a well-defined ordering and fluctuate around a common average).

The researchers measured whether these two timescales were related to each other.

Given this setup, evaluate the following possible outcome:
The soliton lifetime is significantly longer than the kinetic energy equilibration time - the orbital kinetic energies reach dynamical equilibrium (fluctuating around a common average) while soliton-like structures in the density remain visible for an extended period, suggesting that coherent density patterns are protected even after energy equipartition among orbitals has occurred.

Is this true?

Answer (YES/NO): NO